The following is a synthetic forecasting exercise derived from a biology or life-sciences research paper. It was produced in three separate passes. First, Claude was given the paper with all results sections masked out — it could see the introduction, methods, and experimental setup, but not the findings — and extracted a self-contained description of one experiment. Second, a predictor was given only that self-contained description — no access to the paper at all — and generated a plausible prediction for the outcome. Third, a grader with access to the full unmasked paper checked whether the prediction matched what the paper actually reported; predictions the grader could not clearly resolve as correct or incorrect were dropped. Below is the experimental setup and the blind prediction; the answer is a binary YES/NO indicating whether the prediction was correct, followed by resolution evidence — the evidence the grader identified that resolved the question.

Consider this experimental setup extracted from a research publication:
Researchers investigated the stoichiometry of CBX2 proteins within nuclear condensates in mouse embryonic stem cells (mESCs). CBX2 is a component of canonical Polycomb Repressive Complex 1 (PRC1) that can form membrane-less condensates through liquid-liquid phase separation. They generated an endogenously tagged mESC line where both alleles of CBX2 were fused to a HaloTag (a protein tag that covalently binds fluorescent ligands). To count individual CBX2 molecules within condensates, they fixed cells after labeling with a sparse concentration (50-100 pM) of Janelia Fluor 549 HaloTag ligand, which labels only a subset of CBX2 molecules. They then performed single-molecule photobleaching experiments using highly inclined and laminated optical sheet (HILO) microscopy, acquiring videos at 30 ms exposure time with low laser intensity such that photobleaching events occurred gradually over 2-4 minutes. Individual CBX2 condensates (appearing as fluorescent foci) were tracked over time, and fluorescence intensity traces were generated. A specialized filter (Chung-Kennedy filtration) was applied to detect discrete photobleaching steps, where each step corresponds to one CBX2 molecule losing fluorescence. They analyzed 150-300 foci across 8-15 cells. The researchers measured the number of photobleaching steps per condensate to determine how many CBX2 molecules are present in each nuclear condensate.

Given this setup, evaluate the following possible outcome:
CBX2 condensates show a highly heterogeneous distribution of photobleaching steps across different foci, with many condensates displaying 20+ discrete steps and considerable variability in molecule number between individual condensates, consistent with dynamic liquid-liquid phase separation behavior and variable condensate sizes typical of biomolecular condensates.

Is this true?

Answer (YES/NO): NO